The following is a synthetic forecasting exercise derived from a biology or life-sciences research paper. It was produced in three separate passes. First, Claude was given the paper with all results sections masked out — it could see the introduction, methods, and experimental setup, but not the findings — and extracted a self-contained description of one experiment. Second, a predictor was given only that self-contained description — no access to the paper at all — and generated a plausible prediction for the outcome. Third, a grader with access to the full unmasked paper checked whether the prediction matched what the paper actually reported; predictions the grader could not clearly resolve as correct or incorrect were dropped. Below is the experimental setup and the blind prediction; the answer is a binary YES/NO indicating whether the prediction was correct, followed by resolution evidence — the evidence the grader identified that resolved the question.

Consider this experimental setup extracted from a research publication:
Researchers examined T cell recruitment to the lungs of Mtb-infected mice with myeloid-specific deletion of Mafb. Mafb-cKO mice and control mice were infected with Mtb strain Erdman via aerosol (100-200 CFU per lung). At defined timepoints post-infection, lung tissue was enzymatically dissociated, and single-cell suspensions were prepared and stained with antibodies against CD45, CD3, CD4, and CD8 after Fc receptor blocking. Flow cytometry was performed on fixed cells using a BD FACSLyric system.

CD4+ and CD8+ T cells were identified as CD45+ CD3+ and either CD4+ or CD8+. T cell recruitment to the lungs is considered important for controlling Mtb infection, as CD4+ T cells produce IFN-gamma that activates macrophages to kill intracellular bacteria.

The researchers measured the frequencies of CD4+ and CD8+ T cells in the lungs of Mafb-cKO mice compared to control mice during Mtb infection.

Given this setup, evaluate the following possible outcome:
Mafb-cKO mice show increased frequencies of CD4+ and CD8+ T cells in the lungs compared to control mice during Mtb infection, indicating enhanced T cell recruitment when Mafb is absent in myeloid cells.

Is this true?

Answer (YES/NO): NO